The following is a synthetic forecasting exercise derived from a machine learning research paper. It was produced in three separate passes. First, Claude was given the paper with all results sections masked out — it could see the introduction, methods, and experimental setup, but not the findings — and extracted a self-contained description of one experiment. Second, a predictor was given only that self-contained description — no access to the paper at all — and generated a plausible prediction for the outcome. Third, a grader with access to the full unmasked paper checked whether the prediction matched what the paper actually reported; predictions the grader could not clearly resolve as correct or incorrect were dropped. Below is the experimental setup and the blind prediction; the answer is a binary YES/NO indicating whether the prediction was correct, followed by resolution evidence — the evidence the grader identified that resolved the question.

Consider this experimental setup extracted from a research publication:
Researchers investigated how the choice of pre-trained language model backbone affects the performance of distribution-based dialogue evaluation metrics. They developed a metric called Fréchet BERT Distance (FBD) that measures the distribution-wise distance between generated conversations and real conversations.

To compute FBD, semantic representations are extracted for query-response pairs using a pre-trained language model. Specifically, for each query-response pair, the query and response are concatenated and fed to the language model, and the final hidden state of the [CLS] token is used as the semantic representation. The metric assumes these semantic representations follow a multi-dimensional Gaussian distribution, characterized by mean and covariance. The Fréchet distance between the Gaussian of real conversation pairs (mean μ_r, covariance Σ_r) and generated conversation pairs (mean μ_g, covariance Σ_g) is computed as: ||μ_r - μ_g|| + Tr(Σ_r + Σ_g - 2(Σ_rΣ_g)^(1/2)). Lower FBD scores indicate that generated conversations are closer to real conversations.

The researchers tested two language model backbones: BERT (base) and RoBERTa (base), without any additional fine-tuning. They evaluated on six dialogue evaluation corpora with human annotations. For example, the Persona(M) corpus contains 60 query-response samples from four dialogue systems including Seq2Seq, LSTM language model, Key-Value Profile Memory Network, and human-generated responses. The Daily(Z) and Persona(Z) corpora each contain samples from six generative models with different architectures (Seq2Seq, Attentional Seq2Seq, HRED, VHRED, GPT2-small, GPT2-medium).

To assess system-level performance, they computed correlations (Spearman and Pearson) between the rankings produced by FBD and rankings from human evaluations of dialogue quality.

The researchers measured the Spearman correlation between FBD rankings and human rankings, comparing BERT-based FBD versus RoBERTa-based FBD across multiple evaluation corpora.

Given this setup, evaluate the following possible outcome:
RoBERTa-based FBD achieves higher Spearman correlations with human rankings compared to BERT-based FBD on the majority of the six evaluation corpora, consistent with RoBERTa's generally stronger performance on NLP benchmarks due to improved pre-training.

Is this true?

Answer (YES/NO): YES